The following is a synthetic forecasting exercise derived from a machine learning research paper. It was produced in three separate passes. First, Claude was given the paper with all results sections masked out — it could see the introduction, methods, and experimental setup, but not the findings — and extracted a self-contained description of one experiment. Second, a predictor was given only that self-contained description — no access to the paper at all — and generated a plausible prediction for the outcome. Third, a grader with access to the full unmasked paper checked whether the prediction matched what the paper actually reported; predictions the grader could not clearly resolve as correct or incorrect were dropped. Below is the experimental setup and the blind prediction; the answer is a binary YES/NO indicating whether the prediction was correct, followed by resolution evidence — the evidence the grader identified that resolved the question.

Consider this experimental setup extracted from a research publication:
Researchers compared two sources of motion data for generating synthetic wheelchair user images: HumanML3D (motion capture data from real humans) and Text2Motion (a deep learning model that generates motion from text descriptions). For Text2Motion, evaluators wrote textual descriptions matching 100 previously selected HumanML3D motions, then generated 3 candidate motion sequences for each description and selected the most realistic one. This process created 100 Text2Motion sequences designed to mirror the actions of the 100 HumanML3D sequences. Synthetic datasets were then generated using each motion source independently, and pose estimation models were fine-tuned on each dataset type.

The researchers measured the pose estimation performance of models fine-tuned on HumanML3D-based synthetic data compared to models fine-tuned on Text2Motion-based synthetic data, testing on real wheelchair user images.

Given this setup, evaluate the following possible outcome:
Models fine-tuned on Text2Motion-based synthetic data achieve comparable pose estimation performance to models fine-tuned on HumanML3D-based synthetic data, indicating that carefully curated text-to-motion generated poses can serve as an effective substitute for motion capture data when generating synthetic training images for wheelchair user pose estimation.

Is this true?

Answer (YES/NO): YES